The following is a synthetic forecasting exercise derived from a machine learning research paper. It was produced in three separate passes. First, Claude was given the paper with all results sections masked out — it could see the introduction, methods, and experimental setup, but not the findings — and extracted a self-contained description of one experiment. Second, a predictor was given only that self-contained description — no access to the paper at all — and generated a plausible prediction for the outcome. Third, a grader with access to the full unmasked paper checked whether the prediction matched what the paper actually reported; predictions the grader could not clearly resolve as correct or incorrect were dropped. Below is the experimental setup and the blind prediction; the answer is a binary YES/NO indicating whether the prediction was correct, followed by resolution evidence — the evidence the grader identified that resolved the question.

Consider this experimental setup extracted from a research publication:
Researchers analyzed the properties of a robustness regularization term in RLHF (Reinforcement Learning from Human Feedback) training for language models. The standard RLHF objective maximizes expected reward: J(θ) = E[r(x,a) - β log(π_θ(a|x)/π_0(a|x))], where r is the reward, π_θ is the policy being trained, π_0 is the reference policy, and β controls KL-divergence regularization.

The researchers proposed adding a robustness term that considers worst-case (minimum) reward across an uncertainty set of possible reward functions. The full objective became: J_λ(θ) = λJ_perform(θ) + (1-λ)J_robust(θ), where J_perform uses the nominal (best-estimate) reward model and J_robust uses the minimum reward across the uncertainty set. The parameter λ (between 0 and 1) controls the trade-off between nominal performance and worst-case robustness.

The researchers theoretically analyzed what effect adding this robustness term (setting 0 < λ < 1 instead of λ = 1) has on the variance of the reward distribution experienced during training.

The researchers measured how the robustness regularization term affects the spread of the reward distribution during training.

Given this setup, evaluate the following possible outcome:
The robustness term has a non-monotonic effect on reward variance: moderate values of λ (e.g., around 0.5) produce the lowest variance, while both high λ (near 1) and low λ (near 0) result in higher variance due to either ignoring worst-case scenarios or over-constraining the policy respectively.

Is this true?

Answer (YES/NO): NO